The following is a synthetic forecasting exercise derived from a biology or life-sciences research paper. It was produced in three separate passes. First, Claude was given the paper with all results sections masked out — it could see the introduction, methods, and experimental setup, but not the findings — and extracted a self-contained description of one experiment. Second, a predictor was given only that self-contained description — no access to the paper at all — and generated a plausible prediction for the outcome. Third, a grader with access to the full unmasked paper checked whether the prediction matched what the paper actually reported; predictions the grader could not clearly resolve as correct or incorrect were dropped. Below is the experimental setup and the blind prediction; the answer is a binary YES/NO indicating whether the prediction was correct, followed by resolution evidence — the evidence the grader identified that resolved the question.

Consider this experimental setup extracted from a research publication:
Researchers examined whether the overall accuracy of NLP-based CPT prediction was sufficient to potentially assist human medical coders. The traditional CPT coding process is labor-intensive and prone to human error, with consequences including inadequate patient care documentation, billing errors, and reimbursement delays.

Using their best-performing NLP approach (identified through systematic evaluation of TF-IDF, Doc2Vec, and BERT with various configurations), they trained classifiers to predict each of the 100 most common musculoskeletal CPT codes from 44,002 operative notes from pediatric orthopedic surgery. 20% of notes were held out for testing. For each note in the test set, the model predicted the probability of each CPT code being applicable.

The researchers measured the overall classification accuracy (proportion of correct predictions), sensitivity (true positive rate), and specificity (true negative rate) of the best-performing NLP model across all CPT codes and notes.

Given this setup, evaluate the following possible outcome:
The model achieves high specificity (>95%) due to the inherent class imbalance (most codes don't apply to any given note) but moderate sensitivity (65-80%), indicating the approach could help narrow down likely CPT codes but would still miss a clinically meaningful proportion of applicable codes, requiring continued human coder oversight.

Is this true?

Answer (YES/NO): NO